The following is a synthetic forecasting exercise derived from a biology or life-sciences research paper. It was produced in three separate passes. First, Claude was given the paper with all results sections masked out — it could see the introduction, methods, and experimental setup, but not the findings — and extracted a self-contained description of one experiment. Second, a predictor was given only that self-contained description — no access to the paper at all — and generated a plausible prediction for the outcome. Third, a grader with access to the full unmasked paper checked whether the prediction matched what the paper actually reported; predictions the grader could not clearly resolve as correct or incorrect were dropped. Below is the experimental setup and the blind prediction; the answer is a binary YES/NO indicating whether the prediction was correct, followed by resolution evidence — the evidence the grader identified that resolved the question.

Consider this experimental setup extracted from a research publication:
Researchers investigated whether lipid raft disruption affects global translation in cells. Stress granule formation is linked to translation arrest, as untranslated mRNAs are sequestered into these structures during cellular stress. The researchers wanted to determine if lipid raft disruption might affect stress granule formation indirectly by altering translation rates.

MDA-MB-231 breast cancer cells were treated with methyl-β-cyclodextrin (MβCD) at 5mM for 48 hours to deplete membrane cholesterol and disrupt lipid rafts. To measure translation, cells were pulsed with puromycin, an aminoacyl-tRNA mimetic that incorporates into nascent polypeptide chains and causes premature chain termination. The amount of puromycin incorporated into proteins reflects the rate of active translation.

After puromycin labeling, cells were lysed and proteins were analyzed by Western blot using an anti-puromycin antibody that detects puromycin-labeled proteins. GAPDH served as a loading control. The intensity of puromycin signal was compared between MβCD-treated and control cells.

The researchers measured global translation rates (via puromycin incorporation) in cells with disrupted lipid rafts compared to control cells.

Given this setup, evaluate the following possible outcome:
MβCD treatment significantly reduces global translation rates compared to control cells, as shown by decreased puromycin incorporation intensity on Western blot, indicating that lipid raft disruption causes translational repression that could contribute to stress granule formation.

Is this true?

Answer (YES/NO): NO